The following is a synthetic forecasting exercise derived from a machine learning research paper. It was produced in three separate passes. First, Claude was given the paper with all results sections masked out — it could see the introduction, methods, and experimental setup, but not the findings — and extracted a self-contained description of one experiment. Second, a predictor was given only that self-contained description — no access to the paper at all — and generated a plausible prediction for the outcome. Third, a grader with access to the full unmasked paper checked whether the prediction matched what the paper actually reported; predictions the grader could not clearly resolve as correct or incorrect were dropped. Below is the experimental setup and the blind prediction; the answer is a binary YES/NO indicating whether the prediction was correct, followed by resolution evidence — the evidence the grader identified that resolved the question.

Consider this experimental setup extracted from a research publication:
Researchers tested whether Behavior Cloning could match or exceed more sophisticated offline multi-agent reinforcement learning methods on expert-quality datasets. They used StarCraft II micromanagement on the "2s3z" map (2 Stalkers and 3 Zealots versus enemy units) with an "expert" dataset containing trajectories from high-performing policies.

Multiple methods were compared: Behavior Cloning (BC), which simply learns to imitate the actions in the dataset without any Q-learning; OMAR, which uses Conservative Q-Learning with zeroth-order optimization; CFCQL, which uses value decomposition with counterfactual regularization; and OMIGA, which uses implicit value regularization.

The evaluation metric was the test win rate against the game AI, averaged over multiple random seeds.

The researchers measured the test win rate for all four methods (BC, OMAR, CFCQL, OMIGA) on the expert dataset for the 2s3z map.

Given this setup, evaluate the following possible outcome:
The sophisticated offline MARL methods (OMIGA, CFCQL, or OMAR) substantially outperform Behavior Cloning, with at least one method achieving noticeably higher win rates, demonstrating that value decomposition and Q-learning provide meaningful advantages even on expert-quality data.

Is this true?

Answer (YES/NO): NO